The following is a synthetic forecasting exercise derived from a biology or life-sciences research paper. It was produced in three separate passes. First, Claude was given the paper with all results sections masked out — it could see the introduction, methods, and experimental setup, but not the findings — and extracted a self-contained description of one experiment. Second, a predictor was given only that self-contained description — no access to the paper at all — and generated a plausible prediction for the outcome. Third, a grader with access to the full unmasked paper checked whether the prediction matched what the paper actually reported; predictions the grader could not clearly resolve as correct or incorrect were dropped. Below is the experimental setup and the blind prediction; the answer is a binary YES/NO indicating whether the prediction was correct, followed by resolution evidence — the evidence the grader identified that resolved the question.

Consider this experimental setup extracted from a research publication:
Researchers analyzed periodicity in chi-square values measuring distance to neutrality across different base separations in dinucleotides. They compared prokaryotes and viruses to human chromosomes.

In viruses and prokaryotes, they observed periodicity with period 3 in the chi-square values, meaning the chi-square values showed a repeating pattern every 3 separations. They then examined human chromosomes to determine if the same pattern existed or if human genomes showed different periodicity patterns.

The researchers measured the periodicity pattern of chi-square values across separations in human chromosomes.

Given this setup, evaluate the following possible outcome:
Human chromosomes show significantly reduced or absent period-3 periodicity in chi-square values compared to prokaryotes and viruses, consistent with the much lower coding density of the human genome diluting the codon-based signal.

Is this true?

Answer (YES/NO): YES